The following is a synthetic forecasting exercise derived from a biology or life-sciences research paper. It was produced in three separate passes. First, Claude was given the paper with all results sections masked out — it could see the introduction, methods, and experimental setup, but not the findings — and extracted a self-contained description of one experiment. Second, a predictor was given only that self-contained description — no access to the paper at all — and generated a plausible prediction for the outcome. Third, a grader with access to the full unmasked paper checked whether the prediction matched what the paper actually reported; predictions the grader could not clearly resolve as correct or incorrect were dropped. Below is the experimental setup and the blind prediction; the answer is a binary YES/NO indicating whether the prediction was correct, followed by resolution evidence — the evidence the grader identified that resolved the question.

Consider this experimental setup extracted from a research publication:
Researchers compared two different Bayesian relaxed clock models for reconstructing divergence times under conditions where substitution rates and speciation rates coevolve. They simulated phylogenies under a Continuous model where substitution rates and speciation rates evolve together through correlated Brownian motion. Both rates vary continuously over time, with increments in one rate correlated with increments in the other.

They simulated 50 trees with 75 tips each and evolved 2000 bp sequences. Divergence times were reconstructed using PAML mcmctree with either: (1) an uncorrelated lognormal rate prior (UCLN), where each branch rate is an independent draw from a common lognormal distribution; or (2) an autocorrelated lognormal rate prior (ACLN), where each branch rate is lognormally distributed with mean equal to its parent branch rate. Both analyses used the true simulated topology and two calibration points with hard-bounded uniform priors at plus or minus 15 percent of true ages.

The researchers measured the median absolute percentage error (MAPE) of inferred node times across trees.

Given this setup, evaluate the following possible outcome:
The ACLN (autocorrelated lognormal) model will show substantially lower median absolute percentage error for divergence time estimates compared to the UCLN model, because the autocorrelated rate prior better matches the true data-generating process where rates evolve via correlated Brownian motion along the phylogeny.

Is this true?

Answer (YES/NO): NO